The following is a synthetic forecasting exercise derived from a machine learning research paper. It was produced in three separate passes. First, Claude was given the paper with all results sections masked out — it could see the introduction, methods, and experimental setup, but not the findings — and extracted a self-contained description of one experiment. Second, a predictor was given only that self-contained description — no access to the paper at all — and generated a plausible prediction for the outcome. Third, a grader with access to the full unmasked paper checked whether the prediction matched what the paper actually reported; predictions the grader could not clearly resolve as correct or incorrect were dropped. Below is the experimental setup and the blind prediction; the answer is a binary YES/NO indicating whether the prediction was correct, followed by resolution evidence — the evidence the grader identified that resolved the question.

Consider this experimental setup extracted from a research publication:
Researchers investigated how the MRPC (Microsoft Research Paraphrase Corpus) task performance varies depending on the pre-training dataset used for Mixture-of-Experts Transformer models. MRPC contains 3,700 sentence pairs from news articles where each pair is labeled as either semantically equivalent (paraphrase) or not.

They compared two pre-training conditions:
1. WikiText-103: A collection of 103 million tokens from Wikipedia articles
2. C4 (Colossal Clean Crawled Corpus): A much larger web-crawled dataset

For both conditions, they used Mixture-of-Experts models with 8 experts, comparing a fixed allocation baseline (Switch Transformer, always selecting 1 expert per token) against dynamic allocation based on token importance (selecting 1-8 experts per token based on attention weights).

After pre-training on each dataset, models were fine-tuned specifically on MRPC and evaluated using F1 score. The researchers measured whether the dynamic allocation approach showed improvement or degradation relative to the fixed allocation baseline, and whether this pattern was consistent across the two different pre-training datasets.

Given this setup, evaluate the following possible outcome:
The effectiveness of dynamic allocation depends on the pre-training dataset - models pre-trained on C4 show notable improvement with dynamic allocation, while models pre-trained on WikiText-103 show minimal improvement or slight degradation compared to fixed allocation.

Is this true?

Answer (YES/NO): NO